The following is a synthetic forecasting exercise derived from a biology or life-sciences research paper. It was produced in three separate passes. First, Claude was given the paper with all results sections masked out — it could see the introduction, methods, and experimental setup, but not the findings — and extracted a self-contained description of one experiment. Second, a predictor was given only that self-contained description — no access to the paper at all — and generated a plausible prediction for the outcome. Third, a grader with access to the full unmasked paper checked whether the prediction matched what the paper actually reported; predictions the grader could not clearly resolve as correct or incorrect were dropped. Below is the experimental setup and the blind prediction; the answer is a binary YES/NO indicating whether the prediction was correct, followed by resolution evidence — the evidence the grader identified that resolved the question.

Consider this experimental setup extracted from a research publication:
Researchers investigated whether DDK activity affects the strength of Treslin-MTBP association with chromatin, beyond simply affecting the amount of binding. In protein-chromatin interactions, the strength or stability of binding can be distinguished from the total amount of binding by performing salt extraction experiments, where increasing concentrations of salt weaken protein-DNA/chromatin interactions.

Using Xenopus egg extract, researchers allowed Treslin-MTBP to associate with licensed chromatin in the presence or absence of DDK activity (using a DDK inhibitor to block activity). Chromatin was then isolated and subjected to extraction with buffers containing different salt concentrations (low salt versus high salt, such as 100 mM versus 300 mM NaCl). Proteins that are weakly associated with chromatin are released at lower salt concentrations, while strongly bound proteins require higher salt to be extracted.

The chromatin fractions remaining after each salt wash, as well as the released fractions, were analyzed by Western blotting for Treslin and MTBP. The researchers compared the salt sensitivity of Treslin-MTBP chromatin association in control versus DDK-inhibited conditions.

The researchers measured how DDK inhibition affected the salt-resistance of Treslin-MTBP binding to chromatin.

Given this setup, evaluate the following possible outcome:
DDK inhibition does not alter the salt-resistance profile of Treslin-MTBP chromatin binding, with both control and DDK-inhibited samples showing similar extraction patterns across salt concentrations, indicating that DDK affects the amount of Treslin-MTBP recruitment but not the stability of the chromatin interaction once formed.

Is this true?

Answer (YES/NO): NO